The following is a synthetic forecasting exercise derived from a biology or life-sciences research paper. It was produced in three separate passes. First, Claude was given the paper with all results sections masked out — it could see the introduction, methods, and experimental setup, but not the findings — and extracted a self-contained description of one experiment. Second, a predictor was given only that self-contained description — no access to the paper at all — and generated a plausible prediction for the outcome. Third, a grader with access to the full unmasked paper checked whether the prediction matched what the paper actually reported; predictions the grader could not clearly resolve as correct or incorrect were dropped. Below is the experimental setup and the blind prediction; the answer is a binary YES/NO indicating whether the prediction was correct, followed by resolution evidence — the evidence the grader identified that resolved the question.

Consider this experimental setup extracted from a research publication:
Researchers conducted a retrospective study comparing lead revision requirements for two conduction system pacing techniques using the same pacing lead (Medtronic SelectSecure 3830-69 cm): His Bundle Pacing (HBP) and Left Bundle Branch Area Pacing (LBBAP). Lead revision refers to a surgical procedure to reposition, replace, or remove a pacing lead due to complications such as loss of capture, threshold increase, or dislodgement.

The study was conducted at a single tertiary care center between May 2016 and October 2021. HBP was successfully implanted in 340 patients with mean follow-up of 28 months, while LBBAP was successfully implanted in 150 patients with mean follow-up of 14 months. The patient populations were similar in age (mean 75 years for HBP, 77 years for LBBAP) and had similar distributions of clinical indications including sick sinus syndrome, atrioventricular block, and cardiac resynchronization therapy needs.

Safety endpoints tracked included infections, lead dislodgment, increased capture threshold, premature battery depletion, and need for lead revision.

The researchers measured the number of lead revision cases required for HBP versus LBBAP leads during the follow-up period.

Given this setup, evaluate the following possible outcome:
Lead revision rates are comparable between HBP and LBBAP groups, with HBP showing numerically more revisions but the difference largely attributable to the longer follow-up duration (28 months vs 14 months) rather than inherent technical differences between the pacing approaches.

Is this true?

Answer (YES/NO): NO